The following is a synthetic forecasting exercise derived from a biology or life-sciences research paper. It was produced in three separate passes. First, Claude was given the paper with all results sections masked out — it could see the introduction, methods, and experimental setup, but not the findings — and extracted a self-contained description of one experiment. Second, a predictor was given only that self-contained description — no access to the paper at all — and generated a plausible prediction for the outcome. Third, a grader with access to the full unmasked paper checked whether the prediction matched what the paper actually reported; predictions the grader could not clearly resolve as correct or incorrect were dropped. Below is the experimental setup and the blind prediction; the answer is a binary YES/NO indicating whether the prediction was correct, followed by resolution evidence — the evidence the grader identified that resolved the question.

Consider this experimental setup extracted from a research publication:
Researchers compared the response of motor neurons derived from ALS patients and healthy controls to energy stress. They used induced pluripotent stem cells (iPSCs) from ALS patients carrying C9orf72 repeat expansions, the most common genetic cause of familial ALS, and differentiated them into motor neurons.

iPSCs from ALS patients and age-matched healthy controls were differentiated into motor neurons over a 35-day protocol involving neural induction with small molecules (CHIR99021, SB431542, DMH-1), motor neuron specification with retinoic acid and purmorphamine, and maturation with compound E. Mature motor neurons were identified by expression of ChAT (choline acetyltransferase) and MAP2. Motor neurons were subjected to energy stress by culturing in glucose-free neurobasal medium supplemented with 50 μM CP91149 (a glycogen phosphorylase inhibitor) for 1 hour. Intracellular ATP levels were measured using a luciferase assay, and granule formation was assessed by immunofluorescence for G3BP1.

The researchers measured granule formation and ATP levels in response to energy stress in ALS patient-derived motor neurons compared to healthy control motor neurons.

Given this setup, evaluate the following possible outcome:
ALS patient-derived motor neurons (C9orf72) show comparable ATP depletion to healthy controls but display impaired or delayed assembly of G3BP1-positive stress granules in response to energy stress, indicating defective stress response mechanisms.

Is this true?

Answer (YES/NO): NO